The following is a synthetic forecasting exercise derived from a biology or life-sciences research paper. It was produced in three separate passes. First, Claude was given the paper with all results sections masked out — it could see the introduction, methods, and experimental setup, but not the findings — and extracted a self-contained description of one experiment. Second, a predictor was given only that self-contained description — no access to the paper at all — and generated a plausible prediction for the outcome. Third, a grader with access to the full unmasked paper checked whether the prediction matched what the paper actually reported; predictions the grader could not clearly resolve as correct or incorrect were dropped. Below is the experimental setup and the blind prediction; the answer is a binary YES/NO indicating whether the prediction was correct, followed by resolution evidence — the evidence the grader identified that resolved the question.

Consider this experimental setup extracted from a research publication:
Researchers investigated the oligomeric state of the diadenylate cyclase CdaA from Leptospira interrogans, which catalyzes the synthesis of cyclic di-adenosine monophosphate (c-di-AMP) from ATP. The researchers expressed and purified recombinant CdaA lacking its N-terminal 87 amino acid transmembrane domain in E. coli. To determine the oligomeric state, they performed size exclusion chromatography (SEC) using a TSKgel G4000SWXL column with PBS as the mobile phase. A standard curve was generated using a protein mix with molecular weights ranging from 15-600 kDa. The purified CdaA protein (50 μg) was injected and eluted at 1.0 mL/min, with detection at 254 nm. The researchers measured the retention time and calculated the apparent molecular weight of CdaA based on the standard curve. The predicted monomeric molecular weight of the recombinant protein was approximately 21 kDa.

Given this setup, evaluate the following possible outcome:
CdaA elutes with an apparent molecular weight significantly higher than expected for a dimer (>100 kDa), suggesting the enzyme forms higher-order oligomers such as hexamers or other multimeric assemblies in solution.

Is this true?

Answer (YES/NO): NO